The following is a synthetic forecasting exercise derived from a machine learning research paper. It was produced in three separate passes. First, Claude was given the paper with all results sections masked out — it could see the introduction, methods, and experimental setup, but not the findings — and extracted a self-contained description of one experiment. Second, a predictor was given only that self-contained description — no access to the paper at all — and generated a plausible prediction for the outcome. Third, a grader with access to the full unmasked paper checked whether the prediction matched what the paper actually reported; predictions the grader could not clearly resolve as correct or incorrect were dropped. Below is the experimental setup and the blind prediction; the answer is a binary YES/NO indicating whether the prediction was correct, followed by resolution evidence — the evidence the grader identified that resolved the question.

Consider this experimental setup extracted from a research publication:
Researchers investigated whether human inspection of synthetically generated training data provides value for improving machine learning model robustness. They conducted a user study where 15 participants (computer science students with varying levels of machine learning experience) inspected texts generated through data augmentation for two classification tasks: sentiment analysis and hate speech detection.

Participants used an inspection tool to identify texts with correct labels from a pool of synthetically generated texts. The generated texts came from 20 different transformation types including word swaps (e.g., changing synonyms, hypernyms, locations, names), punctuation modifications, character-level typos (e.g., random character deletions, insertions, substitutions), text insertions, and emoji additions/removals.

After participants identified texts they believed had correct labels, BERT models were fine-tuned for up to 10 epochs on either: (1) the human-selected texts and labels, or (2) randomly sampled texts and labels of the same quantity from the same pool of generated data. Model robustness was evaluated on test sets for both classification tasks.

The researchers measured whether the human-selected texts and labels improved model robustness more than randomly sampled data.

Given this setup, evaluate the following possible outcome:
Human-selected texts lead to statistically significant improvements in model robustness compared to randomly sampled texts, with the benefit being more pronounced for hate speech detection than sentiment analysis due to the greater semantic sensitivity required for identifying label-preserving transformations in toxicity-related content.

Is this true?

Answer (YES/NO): NO